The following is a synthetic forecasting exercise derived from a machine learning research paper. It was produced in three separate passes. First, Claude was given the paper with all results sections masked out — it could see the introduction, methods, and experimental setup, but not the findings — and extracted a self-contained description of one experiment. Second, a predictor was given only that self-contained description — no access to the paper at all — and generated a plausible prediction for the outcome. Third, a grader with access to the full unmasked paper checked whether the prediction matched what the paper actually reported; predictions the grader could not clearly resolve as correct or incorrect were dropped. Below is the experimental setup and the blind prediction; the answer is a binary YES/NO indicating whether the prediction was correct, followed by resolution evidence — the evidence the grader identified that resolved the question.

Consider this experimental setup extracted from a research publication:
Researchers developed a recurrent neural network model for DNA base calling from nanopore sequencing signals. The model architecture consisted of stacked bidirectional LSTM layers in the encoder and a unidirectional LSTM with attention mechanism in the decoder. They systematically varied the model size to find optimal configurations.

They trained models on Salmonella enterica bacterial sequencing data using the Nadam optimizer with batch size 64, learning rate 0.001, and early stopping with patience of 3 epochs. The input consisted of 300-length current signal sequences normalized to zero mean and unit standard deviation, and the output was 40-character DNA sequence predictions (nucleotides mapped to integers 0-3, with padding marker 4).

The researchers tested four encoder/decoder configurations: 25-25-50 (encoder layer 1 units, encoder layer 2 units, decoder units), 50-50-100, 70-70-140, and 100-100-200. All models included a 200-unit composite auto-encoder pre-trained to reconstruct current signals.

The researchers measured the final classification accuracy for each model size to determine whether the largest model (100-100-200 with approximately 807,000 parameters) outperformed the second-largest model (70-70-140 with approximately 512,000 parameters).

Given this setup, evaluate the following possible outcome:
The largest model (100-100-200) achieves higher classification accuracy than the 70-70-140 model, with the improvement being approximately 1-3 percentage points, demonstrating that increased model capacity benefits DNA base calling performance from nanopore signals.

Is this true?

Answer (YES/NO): NO